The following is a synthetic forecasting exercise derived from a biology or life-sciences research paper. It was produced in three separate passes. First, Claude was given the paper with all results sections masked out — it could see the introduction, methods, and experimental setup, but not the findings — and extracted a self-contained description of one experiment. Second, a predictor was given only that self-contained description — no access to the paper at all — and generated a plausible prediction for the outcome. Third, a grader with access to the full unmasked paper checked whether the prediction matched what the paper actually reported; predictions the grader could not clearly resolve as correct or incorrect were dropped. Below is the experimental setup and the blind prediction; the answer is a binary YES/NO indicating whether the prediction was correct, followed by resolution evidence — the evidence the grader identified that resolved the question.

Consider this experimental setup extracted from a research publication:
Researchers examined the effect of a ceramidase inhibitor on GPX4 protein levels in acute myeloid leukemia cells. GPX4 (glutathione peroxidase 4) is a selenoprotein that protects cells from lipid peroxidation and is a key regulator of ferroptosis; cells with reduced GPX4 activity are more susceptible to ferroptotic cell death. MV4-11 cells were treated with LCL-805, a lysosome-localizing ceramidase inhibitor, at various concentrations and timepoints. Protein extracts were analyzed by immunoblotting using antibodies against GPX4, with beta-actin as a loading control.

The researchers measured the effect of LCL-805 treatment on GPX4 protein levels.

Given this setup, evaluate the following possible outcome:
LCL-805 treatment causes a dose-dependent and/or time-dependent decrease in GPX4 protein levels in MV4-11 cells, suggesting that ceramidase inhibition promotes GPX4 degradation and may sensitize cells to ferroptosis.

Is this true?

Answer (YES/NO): NO